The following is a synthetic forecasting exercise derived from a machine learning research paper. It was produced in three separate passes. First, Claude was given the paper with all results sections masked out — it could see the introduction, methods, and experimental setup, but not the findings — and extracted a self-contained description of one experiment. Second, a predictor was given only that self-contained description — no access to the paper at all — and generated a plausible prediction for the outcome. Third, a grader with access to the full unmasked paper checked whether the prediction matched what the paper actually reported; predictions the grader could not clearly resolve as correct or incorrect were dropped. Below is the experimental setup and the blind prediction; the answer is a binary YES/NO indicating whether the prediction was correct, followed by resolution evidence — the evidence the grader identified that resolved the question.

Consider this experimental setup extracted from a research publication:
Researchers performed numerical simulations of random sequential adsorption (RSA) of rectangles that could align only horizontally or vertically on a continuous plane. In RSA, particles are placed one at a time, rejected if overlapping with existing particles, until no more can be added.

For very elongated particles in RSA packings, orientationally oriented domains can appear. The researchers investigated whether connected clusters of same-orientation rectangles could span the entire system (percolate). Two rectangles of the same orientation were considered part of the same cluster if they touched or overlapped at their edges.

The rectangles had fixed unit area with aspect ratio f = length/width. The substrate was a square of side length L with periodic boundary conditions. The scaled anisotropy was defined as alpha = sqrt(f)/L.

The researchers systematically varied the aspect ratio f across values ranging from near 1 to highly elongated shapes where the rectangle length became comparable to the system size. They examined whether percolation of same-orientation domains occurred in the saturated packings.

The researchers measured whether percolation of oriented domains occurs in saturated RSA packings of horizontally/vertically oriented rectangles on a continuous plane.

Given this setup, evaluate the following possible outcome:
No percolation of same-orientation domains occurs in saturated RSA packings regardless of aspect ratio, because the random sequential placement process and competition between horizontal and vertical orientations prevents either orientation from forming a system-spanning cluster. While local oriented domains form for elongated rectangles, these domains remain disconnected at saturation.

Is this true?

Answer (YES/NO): NO